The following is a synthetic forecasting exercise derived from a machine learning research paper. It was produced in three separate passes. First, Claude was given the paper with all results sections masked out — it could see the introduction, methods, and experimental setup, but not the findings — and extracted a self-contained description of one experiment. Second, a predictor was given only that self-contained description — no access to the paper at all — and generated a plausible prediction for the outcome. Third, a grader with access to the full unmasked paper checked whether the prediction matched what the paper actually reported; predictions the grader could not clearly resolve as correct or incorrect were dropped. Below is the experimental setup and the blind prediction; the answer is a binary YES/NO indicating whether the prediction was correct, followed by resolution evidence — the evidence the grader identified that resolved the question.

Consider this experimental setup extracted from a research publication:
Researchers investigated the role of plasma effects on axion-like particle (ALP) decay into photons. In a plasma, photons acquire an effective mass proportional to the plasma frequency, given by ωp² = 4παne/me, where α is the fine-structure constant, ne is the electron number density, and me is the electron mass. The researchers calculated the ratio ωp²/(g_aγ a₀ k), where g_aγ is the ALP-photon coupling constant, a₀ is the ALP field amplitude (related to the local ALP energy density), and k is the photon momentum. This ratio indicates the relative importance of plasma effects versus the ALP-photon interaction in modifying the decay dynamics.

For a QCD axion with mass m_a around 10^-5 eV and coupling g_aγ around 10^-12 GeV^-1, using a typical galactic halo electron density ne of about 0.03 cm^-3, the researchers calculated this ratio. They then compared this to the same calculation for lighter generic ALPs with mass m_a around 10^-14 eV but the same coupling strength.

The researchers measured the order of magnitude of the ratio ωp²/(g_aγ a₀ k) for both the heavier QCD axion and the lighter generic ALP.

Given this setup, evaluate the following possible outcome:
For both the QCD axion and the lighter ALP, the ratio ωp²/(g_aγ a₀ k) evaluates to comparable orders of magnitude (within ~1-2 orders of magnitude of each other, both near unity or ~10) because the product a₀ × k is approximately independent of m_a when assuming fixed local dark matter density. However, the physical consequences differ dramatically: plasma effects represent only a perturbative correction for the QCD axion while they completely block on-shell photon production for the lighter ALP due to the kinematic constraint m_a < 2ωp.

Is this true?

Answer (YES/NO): NO